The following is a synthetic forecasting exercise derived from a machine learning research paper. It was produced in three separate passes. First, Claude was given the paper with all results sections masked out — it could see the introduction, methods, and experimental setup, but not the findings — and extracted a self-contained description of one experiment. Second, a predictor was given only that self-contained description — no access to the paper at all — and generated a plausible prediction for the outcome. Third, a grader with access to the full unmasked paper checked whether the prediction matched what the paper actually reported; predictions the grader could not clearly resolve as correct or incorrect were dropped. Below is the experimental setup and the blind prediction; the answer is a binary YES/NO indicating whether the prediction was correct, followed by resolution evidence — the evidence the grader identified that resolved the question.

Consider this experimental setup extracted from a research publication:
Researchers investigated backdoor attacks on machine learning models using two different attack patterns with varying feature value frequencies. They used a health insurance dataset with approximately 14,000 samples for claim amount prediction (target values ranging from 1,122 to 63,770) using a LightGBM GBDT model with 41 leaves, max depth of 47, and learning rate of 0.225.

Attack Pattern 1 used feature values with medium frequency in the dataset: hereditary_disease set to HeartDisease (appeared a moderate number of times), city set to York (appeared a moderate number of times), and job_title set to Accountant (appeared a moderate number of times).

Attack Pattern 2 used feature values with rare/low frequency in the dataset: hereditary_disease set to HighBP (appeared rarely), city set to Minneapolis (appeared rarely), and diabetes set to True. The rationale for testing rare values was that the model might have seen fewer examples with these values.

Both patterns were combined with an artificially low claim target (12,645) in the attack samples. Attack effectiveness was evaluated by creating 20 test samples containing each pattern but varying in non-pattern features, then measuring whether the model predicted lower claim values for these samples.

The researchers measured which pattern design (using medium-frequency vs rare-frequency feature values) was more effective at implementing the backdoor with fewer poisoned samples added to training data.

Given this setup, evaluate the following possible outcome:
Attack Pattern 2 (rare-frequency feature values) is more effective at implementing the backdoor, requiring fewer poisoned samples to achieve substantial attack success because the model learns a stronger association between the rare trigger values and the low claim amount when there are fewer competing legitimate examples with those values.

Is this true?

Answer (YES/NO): NO